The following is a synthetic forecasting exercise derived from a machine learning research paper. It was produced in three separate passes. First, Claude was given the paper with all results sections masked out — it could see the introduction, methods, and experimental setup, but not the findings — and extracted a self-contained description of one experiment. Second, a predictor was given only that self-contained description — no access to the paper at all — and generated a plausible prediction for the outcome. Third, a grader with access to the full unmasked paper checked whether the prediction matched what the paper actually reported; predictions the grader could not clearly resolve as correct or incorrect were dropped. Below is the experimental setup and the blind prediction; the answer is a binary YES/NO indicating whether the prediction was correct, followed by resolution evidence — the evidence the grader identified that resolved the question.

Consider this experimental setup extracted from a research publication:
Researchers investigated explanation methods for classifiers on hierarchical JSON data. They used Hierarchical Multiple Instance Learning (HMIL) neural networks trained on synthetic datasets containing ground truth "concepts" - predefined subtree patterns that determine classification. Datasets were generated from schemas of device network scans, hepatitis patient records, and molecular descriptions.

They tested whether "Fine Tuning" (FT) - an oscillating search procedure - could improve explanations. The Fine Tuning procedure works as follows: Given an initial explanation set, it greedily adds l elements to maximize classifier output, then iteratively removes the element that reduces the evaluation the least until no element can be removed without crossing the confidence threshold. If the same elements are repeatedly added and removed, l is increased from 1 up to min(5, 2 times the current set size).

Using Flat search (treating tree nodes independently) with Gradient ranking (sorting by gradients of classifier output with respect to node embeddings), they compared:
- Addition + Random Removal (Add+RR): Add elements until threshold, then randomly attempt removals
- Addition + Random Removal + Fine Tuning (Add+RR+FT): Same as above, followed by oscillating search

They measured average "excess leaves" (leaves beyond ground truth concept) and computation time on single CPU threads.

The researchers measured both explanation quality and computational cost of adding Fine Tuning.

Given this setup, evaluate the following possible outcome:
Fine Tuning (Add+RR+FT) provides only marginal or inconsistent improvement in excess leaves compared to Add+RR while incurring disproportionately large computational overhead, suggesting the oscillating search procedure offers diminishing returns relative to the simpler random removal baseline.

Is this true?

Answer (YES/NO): NO